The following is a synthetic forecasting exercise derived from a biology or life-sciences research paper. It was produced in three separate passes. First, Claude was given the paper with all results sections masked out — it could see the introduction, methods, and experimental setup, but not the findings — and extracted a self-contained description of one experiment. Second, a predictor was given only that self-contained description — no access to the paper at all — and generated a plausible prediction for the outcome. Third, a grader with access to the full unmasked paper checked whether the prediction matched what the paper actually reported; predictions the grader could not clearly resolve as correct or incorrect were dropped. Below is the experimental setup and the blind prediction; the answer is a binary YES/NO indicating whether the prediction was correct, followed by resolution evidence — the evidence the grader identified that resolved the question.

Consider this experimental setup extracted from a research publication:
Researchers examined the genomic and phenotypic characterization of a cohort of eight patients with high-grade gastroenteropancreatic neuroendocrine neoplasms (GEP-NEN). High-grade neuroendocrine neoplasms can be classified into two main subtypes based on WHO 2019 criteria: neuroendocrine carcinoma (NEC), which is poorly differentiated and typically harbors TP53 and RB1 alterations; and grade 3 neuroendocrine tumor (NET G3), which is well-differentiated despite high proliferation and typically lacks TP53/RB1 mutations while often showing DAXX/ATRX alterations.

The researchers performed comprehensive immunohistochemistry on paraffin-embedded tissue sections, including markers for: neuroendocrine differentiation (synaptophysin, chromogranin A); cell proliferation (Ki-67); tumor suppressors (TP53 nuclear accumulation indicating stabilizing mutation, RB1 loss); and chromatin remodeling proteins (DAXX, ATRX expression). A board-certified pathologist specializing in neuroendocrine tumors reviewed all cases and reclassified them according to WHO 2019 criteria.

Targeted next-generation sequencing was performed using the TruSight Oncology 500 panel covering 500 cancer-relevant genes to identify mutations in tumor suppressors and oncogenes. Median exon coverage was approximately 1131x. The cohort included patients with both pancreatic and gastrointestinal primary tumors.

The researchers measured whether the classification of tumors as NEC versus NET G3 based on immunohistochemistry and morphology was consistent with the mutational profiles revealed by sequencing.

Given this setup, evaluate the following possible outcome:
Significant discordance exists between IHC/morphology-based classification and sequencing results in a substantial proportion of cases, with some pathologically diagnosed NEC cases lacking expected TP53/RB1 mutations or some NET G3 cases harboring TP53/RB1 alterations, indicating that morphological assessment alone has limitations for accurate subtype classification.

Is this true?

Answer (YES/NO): NO